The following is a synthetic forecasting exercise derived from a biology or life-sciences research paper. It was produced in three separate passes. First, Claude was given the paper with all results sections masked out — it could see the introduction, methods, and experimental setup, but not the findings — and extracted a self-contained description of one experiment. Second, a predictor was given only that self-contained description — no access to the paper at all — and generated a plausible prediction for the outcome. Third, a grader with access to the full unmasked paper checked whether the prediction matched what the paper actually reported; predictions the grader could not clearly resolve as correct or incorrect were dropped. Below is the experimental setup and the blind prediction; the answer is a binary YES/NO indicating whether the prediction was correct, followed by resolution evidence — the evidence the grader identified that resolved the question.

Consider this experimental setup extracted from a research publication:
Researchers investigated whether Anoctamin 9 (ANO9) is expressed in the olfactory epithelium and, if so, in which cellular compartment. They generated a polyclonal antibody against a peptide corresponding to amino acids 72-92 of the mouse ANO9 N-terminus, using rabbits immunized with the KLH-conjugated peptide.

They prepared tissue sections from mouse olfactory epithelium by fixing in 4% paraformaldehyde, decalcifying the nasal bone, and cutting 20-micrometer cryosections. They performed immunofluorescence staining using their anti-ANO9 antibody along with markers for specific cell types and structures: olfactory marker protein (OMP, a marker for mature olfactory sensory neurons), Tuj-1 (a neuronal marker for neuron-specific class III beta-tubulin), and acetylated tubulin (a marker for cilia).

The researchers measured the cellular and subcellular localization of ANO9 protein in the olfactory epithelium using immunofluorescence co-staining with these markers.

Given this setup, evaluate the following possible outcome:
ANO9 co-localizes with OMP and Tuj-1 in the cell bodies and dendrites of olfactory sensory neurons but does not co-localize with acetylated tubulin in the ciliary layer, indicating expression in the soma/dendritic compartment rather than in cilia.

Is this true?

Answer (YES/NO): NO